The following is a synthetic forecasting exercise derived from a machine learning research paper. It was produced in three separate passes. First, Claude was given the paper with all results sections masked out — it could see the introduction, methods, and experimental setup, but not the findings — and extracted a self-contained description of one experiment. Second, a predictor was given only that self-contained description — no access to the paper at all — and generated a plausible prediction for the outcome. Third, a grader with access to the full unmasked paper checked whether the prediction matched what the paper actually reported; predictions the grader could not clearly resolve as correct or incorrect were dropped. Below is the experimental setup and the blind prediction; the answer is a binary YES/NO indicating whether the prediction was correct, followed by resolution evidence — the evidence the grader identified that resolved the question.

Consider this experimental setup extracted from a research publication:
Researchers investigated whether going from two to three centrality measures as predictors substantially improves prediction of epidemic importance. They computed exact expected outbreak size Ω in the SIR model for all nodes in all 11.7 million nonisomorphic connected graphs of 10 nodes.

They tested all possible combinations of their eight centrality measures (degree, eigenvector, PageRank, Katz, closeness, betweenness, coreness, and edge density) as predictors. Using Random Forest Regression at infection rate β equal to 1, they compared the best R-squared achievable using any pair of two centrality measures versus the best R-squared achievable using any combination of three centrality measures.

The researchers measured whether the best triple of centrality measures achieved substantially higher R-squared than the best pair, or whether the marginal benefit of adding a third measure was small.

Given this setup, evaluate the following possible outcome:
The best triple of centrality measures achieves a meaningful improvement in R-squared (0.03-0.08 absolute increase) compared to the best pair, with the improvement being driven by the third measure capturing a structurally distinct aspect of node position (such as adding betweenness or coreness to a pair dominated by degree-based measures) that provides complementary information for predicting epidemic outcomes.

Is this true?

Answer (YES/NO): NO